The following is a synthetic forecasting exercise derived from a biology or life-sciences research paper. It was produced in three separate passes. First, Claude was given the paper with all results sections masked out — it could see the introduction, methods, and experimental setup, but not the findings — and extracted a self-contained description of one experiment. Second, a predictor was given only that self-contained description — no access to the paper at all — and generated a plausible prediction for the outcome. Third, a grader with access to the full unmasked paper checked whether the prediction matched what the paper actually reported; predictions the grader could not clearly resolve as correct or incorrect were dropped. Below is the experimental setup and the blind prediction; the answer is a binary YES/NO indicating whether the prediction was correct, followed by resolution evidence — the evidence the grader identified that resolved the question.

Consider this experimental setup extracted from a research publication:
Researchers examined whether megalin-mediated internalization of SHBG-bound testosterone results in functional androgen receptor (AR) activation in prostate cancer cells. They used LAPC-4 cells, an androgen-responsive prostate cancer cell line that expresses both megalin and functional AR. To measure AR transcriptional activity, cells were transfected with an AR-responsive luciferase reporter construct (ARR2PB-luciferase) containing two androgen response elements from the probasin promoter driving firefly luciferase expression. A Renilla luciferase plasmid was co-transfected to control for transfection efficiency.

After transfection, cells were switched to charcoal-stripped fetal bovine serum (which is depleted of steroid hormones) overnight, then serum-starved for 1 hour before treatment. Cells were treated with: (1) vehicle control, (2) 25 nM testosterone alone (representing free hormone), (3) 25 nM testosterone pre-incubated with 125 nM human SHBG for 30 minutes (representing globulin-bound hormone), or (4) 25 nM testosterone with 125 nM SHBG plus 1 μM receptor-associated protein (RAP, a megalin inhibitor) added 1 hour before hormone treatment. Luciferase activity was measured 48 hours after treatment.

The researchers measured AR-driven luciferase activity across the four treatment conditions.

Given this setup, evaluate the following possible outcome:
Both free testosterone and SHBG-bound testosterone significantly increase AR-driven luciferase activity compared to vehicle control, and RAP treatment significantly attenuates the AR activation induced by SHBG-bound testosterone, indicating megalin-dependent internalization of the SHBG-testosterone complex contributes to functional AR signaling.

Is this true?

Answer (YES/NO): YES